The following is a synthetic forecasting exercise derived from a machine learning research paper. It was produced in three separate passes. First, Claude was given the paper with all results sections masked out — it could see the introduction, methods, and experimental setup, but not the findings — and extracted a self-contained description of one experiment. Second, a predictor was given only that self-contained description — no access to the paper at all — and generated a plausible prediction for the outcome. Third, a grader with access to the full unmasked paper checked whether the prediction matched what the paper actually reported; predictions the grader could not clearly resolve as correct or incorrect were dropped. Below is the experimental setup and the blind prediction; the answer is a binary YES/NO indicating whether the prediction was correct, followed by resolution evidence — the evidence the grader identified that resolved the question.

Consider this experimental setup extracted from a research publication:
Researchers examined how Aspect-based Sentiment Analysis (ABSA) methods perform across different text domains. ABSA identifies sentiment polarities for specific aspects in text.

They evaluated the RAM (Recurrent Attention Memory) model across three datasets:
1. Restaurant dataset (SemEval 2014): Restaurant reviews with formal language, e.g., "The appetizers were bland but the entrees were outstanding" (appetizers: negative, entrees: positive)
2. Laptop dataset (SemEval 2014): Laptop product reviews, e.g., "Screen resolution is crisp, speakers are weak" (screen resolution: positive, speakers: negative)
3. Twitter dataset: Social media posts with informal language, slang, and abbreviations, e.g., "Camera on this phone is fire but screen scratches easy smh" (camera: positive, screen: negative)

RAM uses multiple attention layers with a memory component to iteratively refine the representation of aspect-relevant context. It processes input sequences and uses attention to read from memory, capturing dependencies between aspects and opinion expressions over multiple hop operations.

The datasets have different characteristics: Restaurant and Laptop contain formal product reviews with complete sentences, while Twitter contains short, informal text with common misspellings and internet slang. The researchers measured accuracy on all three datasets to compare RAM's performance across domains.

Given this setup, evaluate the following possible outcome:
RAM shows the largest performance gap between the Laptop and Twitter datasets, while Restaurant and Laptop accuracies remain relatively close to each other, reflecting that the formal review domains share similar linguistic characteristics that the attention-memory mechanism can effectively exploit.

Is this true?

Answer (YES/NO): NO